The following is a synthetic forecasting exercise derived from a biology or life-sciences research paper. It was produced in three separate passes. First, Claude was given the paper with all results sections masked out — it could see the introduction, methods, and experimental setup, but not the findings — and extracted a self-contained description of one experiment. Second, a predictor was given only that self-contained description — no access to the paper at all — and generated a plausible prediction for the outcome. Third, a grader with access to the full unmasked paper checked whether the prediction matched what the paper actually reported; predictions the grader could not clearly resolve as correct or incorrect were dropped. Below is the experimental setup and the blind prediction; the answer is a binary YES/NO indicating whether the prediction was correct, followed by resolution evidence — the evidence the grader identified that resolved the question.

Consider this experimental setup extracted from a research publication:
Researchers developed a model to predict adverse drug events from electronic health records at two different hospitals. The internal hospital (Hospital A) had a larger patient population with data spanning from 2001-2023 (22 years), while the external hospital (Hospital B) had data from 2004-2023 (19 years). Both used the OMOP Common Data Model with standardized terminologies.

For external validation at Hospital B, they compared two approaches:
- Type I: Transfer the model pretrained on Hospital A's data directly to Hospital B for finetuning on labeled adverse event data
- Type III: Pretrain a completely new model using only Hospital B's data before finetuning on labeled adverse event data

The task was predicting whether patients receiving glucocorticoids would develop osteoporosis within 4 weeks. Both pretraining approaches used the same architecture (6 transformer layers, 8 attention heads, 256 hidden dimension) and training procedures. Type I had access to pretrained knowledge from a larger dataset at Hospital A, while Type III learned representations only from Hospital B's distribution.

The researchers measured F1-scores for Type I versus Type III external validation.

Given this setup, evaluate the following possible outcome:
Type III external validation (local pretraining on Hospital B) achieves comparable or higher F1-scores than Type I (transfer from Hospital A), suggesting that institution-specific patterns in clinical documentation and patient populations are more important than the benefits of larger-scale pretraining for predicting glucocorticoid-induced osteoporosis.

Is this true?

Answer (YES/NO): YES